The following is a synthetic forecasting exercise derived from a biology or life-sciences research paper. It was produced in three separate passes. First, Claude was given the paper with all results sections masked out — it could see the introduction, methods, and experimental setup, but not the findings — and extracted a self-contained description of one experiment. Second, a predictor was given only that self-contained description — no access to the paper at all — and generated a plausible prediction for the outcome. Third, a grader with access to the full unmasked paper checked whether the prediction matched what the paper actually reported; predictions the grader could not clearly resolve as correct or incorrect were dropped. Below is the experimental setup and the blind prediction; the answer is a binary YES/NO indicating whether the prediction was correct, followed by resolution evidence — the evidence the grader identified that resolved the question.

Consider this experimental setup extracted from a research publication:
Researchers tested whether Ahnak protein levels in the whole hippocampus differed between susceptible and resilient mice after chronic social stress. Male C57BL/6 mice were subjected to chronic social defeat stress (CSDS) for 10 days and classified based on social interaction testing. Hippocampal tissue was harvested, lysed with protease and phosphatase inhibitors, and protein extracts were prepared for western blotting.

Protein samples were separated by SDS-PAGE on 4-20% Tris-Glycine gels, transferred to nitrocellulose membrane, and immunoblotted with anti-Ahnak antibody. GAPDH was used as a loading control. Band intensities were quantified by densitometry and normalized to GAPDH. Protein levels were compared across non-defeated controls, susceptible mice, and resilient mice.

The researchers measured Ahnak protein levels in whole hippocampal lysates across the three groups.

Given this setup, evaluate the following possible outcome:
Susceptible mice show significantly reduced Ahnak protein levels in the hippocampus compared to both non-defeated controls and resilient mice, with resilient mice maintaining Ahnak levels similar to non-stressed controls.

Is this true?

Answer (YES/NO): NO